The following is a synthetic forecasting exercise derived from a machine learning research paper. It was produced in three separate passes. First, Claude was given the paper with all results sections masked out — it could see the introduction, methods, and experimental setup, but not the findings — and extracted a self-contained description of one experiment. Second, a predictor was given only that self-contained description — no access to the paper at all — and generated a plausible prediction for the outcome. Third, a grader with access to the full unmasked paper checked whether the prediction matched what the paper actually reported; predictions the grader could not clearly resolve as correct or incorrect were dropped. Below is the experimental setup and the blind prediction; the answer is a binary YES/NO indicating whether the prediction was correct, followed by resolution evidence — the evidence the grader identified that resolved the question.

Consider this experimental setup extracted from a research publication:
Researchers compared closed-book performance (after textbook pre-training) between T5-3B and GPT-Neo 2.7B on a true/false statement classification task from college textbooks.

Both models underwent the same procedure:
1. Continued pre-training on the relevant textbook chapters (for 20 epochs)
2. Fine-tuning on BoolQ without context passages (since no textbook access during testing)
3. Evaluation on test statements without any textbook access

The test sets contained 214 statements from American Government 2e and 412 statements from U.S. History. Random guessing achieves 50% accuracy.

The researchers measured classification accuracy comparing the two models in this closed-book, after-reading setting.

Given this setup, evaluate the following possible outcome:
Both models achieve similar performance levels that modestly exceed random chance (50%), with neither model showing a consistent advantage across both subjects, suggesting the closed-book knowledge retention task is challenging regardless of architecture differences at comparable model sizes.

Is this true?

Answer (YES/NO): NO